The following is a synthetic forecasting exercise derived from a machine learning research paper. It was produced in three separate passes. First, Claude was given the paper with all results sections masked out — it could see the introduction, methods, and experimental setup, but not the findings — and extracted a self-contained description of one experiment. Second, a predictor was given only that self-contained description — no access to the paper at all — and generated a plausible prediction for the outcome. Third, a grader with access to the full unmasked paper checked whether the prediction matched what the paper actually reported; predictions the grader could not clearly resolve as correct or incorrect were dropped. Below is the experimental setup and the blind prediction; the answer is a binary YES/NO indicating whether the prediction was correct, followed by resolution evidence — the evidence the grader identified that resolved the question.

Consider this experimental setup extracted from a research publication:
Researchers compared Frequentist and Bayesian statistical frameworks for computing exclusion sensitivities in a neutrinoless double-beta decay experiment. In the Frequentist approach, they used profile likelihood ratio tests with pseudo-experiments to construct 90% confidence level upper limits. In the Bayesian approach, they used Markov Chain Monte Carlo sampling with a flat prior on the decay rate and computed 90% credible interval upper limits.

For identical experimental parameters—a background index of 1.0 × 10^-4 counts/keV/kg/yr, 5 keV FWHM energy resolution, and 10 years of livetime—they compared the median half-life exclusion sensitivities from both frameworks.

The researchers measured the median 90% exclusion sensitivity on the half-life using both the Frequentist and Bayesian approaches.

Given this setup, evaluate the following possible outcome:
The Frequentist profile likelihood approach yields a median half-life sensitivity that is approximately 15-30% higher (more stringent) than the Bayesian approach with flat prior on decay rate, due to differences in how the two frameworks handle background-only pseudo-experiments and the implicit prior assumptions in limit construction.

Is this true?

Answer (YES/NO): NO